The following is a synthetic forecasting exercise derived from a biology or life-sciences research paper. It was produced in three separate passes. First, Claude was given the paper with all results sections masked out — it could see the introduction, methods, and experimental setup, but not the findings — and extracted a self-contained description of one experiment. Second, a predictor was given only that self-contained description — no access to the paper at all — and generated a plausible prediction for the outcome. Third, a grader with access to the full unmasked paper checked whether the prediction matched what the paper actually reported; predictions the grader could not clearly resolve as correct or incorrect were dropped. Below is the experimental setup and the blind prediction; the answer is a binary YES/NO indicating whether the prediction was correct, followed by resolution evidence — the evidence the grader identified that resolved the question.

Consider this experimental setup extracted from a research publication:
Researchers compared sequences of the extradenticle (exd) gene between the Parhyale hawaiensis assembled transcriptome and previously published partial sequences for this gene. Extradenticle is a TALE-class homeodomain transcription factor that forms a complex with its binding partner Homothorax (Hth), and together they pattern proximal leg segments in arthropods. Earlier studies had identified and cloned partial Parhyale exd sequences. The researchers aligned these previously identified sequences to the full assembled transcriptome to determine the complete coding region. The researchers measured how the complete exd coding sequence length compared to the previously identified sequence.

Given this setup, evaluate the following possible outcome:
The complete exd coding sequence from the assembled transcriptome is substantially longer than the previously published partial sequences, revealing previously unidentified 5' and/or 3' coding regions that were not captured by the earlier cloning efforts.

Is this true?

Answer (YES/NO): YES